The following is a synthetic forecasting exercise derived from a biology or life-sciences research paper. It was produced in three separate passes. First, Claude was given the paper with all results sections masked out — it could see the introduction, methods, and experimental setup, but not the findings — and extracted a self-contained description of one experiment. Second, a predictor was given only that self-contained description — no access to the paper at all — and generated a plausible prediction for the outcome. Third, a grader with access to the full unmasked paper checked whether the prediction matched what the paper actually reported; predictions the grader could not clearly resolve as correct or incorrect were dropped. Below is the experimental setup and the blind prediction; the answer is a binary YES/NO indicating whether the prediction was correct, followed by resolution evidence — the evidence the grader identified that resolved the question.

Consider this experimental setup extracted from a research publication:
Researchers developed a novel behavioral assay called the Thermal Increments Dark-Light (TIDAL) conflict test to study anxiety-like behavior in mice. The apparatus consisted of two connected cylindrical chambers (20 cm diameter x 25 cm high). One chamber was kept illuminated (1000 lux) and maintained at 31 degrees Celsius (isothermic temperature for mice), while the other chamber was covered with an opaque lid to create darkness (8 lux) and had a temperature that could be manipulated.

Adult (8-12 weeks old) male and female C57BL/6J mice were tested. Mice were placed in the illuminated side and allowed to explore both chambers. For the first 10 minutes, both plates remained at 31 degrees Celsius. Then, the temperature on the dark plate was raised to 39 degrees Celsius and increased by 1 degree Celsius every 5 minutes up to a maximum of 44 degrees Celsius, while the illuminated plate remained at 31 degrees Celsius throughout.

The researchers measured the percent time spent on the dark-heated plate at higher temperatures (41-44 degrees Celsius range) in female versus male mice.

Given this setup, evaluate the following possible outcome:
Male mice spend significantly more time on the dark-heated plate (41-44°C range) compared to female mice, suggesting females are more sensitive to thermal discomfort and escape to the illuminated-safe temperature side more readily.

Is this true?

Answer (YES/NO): NO